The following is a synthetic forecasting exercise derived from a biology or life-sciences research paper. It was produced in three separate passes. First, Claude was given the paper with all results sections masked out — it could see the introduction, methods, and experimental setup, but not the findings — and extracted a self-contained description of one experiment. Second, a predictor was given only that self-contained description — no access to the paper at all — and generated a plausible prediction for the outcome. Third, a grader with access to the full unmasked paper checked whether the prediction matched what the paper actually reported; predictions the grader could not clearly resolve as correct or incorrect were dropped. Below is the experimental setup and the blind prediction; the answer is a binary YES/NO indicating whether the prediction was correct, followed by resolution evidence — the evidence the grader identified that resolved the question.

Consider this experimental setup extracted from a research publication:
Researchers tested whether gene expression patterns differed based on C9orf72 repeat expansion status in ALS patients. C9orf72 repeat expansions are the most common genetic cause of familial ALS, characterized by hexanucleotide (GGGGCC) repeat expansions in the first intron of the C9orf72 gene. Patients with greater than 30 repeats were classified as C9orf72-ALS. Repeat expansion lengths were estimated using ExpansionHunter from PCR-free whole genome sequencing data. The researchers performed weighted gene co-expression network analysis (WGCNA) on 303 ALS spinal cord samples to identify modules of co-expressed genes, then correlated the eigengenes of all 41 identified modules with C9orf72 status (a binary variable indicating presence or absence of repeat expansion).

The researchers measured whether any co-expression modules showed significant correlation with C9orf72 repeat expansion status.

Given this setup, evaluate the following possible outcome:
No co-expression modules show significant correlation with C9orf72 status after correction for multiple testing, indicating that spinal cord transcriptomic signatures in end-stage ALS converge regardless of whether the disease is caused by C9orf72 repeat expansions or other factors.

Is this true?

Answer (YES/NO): YES